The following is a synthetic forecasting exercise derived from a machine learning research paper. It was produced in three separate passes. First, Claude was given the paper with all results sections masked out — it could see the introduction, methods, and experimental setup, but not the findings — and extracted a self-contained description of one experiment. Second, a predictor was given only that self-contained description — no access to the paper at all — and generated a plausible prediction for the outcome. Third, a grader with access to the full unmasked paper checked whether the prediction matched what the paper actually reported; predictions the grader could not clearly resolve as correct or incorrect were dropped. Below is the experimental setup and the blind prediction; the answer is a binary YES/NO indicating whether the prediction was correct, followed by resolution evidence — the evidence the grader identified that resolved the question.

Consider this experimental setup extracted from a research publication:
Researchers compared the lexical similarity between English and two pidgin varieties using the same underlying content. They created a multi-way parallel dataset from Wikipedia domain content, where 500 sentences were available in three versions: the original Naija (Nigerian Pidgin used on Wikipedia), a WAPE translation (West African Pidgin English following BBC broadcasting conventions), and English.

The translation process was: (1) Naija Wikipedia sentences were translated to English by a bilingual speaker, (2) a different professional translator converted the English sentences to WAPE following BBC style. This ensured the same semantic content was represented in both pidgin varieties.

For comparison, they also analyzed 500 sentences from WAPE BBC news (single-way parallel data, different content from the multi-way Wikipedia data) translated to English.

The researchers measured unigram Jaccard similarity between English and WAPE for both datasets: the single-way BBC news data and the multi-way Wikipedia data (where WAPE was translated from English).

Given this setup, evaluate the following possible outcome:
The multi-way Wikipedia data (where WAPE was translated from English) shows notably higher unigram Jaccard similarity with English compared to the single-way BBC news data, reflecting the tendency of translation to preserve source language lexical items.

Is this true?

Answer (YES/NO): YES